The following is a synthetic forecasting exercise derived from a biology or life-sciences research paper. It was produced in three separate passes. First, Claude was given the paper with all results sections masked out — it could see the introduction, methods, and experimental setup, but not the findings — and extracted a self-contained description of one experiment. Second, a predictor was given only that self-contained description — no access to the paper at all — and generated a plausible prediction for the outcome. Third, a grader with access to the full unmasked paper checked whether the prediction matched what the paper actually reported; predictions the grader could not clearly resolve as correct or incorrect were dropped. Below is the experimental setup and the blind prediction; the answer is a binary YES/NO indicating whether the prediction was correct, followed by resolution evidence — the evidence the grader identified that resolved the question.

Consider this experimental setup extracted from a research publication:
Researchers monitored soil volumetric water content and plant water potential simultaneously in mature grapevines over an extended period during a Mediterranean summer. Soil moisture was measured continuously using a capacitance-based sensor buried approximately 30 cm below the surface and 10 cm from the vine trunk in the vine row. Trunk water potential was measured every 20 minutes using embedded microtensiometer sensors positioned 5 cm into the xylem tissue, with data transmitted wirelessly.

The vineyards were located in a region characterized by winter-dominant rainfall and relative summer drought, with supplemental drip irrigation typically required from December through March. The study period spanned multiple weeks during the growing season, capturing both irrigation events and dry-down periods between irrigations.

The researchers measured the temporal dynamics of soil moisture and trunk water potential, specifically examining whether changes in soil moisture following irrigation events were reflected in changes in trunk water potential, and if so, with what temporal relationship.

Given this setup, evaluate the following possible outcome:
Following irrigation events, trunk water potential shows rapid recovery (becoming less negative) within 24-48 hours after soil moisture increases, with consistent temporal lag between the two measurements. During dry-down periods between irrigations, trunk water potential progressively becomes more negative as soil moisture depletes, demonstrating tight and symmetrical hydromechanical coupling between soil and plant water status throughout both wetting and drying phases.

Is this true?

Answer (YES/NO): NO